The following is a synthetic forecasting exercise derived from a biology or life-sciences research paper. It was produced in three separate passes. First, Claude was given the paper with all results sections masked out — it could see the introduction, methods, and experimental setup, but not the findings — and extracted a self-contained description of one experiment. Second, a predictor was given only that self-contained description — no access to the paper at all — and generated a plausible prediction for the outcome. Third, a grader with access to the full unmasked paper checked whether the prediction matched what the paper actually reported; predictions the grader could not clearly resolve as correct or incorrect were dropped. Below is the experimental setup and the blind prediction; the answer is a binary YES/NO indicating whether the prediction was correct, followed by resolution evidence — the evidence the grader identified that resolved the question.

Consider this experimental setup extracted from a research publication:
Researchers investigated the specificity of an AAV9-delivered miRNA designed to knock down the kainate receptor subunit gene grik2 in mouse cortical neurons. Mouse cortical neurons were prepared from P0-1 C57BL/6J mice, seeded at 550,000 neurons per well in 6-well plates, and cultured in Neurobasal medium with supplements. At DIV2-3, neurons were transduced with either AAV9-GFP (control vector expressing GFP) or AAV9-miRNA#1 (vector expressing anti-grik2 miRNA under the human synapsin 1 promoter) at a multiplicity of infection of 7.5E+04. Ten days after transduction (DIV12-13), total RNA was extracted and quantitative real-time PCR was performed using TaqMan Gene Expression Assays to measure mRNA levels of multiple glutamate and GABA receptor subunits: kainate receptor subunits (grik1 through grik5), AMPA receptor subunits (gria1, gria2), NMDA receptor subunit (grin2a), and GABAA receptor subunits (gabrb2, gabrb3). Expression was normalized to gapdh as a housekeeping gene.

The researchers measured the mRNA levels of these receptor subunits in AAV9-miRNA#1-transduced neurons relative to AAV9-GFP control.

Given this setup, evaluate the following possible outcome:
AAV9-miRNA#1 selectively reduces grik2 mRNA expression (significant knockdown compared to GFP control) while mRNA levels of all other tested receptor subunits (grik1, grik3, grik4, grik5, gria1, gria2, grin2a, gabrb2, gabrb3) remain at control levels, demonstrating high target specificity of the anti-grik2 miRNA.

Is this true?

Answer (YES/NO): YES